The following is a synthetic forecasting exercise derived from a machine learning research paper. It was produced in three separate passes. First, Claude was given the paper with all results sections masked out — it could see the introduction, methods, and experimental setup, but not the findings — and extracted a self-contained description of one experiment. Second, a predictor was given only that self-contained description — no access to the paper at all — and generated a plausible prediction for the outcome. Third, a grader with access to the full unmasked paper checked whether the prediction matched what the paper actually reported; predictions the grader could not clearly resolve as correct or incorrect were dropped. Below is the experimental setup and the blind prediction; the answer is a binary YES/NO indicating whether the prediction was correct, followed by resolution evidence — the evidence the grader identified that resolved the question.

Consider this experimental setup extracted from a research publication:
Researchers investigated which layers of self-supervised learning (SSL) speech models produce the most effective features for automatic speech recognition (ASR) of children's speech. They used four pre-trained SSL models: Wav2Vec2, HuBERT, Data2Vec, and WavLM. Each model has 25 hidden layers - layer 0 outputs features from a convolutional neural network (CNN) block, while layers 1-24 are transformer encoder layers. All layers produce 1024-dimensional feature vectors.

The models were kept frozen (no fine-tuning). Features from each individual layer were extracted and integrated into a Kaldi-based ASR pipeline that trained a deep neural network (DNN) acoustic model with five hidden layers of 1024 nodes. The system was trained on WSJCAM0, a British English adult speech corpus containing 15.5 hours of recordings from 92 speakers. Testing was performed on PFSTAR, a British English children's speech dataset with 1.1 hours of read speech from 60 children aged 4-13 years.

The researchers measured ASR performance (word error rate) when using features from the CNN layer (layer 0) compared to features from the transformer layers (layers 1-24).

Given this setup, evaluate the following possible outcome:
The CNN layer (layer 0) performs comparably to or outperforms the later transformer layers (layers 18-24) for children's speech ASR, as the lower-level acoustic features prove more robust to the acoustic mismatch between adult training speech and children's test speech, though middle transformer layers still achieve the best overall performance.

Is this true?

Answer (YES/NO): NO